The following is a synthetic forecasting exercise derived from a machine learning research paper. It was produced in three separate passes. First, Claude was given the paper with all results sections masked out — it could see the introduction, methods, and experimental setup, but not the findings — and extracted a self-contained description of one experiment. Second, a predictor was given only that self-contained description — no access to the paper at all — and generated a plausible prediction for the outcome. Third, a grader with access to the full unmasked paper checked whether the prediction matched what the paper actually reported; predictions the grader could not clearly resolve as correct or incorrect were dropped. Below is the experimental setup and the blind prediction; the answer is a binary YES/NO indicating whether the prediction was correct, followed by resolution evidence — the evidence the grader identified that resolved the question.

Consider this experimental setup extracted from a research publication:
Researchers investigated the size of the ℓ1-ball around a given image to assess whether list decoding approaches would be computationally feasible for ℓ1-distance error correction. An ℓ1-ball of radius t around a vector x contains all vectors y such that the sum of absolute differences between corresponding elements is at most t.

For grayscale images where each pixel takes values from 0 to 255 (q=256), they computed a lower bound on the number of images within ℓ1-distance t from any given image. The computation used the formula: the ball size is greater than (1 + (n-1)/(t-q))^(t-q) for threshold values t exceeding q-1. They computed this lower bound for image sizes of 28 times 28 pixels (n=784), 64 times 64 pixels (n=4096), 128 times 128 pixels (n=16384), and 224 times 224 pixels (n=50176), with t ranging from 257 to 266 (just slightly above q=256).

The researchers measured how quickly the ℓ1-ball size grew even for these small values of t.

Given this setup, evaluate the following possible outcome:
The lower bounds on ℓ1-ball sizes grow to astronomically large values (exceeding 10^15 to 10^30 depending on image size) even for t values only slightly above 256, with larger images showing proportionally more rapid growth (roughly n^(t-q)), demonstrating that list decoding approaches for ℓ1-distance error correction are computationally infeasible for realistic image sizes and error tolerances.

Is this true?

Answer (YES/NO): YES